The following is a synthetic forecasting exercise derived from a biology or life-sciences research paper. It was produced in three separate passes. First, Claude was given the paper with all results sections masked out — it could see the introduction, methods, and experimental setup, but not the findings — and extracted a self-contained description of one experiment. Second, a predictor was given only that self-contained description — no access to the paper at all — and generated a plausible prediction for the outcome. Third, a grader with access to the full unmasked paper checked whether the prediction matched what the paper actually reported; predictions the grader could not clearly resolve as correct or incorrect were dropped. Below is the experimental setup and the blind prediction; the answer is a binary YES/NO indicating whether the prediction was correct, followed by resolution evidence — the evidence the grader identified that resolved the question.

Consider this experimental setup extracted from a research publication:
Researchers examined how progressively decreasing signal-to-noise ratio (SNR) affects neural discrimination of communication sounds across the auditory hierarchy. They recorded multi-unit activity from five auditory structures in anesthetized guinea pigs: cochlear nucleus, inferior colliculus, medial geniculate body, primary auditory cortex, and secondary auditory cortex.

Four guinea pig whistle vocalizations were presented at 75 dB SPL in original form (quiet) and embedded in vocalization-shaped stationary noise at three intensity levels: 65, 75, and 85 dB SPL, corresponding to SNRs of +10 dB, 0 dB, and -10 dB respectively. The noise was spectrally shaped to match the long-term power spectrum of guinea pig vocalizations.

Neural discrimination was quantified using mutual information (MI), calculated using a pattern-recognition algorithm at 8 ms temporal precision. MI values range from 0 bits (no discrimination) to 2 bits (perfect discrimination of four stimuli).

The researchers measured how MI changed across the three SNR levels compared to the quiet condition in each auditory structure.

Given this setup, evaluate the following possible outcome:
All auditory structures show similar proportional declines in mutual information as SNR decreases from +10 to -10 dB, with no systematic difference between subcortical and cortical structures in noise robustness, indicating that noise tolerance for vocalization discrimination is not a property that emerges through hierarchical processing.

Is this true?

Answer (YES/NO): NO